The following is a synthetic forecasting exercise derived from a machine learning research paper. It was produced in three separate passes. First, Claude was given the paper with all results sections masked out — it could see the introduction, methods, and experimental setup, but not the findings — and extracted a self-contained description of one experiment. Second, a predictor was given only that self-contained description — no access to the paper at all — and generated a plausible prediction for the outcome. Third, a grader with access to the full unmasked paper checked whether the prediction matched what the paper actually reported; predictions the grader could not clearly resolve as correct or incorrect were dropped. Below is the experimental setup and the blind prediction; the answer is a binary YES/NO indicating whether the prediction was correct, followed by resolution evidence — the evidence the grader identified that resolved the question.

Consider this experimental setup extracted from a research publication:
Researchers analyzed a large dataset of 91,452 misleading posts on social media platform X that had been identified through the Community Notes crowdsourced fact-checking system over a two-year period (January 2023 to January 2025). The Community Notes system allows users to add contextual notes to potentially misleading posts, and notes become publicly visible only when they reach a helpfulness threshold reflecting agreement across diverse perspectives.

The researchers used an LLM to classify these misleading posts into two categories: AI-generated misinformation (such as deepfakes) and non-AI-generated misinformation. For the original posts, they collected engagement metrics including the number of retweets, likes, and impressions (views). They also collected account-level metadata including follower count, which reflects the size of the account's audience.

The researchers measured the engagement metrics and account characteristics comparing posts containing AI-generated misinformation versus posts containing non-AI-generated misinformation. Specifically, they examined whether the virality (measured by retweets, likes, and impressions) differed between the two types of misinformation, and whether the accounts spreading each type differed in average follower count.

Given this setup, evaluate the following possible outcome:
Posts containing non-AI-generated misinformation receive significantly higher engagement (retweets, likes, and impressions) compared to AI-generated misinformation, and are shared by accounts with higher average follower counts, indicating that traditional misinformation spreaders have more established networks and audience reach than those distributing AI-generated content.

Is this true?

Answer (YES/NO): NO